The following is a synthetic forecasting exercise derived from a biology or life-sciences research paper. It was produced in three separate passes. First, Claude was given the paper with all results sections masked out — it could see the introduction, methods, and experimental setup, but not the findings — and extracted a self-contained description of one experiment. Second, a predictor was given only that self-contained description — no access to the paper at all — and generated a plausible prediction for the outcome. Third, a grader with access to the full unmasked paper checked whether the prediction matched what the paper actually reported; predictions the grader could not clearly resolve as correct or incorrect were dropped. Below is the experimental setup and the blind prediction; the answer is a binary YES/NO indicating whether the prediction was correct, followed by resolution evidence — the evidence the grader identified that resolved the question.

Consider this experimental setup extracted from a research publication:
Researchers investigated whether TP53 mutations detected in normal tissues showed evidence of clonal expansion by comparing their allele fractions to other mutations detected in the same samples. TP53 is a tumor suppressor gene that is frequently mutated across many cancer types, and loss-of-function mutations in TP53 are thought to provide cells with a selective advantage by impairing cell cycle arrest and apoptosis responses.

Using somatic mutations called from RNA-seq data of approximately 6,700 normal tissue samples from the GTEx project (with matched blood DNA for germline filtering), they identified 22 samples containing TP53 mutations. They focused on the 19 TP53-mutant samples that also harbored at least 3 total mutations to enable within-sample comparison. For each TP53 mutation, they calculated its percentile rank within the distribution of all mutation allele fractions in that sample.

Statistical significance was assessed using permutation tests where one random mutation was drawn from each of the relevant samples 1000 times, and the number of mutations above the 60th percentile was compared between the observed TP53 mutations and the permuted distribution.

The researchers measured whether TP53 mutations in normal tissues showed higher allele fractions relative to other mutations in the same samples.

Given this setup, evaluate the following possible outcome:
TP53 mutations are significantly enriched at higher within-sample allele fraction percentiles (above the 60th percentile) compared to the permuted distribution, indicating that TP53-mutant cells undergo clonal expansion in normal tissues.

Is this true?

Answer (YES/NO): YES